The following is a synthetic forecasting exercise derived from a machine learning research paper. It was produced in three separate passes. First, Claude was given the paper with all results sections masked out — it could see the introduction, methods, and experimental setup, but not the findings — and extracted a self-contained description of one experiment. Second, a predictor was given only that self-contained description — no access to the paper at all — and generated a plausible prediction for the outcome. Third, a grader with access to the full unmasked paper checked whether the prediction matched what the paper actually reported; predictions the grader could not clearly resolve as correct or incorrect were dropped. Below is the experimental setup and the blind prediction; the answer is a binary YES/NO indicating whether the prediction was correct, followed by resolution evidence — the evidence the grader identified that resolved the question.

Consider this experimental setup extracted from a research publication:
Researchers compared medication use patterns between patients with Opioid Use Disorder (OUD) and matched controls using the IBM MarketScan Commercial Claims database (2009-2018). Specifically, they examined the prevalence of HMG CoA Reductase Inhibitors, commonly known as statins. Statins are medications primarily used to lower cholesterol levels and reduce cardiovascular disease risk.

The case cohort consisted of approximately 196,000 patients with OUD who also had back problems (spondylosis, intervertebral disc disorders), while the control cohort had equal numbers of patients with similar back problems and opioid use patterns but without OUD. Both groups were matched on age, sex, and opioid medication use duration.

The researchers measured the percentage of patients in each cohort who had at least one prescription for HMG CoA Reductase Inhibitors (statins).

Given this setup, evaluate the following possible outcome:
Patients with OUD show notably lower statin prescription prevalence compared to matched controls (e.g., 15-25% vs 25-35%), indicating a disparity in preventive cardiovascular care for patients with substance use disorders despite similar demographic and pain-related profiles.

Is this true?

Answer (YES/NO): NO